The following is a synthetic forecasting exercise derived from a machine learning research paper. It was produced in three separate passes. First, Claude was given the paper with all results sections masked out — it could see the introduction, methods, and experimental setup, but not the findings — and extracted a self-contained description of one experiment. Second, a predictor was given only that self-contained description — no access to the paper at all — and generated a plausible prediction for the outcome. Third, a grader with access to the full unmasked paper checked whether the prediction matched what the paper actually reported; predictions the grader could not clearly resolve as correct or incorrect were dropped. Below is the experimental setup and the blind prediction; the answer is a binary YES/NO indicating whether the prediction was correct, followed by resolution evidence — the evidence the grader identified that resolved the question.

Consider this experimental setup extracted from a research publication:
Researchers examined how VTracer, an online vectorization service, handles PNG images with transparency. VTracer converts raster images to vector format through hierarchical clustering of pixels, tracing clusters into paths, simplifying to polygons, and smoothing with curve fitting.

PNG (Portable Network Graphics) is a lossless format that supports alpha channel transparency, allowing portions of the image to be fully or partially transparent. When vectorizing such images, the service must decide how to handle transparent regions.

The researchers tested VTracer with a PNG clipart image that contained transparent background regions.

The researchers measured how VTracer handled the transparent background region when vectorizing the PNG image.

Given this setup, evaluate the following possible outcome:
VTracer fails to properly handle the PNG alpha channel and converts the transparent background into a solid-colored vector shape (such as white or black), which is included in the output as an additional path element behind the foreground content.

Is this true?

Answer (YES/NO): YES